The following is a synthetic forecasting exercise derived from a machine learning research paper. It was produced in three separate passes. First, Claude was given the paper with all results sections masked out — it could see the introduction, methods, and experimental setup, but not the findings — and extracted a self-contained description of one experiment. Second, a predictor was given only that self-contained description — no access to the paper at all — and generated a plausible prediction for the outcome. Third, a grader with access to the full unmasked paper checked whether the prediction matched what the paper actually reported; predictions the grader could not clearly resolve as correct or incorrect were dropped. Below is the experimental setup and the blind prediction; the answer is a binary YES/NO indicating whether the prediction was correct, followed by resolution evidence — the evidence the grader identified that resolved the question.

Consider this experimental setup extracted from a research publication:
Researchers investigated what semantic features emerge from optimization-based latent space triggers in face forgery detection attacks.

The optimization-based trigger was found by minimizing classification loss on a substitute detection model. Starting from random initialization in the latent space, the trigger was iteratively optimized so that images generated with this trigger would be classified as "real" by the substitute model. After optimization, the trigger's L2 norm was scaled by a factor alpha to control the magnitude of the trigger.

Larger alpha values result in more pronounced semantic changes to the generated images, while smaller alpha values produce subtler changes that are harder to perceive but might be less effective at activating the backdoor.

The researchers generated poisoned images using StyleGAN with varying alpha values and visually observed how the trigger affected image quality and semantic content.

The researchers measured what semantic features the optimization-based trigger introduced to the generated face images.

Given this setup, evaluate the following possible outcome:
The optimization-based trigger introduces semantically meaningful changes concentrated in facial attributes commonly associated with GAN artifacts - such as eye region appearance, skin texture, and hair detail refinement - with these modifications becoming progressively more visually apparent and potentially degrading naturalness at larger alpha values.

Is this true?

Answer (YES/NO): NO